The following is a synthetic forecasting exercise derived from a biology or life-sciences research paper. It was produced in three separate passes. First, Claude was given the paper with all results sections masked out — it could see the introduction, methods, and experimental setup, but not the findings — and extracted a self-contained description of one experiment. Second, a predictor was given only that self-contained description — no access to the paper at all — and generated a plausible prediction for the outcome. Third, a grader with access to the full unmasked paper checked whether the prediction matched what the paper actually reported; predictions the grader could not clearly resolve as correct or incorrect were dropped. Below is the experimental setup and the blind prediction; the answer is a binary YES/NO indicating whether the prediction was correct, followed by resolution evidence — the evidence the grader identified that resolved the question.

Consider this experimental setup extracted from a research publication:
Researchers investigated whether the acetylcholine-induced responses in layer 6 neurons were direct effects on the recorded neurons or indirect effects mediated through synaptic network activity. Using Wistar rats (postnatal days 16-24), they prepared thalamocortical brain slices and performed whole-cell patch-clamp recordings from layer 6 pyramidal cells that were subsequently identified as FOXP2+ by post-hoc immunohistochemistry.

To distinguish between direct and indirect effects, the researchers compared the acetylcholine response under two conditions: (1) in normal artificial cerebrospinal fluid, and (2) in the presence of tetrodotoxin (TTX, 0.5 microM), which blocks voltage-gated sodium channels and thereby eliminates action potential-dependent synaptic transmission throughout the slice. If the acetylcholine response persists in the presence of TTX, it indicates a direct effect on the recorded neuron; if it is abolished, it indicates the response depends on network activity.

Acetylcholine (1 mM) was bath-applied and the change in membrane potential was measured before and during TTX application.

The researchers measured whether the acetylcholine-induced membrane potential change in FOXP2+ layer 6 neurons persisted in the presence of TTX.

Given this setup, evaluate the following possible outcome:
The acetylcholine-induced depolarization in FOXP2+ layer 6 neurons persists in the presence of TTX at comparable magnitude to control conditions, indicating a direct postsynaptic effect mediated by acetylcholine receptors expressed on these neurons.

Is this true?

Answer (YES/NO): YES